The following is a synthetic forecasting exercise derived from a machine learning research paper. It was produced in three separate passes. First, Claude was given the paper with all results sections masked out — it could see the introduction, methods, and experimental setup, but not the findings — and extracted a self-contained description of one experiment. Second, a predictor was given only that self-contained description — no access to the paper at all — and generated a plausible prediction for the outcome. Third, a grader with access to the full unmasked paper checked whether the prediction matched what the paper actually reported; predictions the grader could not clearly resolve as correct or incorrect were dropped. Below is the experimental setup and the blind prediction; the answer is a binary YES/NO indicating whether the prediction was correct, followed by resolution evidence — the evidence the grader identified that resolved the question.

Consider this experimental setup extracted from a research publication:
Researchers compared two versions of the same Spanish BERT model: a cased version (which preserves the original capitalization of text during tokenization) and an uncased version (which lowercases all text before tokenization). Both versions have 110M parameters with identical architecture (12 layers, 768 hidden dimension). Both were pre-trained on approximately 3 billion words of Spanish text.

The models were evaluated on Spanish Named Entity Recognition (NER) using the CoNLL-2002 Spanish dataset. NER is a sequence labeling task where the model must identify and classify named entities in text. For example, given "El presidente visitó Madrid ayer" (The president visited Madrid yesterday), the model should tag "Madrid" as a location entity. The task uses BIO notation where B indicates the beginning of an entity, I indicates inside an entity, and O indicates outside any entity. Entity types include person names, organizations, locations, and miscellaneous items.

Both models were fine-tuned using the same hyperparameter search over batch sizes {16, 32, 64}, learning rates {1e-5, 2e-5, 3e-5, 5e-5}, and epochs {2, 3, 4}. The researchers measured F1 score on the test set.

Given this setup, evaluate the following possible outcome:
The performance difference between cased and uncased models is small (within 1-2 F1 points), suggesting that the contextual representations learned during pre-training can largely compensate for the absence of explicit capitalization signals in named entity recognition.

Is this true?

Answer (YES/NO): NO